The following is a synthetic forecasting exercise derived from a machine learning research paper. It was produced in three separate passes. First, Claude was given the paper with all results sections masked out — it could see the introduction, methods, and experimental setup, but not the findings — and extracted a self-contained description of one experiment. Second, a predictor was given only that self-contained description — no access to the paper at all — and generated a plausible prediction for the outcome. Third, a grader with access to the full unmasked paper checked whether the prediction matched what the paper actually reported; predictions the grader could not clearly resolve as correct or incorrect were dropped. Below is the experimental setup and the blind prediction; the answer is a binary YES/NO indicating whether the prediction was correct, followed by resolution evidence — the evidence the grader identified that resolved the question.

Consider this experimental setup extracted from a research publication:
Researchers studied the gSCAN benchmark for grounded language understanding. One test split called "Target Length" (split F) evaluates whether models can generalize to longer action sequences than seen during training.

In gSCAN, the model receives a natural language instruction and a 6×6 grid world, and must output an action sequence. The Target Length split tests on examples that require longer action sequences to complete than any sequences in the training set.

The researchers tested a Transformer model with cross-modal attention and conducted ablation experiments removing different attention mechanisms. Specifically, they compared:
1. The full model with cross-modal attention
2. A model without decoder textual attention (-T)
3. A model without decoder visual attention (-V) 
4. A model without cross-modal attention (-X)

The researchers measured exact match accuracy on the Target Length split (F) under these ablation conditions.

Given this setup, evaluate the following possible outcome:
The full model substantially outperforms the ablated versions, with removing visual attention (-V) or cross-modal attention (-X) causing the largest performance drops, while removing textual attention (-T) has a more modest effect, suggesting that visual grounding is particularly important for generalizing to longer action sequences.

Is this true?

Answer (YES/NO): NO